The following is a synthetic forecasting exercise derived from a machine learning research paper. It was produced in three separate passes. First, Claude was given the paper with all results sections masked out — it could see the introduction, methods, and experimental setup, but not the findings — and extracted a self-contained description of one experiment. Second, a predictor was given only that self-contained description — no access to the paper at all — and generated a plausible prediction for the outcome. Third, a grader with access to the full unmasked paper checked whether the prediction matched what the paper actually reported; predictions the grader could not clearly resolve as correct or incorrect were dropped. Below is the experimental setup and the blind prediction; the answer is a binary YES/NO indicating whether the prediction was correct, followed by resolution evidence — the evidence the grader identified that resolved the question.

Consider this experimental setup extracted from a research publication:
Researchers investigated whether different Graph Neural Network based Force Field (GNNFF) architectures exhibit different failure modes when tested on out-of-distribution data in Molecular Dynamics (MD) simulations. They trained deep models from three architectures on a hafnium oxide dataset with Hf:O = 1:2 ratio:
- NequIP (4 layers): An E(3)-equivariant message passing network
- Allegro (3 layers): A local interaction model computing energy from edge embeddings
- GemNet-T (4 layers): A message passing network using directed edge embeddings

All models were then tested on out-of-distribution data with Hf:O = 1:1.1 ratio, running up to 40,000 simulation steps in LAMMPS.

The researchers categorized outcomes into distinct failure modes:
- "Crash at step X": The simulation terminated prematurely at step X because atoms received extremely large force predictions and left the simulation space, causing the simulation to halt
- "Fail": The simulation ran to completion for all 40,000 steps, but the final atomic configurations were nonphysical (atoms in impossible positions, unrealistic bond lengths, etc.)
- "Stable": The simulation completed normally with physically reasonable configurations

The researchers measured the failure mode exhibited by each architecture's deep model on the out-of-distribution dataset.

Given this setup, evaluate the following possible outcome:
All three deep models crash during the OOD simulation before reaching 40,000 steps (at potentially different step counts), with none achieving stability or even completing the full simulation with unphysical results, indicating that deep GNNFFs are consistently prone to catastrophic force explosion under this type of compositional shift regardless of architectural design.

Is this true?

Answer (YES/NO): NO